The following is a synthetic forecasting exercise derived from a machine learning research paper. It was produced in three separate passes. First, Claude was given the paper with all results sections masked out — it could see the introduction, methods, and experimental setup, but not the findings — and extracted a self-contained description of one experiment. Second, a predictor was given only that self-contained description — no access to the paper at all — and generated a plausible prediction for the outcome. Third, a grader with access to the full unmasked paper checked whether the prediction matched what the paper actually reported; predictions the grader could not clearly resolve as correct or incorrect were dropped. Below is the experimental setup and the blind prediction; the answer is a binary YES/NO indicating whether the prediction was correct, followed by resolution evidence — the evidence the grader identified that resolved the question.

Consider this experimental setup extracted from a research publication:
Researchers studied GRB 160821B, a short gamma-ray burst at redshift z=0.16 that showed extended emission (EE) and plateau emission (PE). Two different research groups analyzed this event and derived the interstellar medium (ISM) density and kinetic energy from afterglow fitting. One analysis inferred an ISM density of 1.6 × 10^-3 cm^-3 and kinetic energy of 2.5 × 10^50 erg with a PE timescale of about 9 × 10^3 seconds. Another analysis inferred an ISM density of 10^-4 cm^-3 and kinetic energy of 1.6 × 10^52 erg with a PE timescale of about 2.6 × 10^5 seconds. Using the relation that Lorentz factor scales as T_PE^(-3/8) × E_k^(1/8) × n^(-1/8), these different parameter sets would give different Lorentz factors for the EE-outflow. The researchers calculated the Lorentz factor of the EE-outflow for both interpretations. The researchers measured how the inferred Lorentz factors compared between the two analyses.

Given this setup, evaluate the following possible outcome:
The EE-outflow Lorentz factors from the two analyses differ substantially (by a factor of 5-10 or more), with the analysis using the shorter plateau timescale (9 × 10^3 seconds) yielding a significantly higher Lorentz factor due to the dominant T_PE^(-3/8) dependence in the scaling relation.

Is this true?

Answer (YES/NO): NO